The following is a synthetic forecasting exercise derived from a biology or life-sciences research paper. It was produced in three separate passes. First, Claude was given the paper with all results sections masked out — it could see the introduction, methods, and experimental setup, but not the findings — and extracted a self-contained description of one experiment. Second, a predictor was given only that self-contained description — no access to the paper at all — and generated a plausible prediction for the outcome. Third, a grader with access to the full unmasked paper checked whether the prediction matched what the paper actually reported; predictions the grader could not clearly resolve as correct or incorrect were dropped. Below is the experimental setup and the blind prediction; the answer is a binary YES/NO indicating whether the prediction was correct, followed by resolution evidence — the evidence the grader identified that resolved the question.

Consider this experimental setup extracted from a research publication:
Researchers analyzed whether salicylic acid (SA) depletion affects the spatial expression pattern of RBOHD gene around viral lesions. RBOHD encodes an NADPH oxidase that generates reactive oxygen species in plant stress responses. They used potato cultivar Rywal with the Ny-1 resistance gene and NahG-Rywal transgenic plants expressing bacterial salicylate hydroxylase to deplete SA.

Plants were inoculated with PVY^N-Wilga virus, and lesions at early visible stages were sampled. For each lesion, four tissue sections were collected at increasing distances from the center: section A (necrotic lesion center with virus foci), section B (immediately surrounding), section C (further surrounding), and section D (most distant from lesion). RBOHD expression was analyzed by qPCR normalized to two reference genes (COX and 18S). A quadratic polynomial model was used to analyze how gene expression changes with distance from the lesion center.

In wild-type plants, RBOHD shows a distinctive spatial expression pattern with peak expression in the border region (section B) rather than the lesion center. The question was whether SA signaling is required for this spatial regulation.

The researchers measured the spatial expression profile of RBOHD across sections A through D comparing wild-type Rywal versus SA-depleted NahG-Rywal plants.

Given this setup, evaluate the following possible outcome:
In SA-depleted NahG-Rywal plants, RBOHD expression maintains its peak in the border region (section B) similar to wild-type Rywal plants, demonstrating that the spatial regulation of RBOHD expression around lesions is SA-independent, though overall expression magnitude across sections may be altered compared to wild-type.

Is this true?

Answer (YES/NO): NO